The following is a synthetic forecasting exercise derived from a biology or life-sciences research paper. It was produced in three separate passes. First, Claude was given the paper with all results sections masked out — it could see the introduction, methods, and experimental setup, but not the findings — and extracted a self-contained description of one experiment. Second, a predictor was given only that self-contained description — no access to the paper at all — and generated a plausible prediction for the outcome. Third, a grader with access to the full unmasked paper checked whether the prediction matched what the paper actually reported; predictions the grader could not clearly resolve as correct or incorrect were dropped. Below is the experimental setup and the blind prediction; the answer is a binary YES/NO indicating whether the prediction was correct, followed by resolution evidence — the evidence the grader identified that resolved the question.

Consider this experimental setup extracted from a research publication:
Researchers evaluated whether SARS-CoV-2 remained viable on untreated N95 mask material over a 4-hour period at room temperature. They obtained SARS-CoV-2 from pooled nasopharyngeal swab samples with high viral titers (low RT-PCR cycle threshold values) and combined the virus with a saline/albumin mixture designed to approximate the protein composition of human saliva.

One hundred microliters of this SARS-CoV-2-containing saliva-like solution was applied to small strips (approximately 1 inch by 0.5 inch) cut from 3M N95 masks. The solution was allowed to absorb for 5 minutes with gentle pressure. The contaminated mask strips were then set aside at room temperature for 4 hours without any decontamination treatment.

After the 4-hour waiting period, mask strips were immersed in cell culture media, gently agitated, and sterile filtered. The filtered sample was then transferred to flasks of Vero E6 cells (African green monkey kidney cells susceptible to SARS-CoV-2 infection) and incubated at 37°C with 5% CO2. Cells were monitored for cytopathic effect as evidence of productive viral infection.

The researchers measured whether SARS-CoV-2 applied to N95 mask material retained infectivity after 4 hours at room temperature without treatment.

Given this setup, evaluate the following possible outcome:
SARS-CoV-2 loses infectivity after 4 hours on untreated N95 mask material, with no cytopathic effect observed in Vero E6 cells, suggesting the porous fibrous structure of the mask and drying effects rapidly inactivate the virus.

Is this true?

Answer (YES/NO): NO